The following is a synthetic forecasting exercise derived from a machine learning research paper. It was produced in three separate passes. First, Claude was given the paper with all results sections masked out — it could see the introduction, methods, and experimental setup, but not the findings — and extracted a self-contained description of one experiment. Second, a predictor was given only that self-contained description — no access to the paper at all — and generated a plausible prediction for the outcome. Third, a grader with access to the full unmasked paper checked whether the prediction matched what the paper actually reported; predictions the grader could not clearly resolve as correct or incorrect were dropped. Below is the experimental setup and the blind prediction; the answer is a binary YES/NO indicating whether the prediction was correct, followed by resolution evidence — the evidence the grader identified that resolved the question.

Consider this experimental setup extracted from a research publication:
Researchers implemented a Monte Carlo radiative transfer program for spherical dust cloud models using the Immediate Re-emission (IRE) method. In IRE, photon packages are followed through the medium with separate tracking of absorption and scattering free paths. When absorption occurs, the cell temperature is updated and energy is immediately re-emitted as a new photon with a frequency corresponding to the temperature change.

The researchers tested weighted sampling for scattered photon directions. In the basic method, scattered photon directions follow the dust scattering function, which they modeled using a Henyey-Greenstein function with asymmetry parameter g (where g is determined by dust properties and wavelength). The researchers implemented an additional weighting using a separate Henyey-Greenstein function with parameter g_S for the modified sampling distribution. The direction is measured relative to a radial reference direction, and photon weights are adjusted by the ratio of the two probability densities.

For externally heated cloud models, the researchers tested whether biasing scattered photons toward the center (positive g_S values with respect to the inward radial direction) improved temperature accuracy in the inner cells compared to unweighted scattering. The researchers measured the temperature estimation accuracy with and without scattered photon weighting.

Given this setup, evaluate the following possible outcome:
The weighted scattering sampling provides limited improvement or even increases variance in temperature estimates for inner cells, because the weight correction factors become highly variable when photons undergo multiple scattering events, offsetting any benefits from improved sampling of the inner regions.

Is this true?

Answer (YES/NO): YES